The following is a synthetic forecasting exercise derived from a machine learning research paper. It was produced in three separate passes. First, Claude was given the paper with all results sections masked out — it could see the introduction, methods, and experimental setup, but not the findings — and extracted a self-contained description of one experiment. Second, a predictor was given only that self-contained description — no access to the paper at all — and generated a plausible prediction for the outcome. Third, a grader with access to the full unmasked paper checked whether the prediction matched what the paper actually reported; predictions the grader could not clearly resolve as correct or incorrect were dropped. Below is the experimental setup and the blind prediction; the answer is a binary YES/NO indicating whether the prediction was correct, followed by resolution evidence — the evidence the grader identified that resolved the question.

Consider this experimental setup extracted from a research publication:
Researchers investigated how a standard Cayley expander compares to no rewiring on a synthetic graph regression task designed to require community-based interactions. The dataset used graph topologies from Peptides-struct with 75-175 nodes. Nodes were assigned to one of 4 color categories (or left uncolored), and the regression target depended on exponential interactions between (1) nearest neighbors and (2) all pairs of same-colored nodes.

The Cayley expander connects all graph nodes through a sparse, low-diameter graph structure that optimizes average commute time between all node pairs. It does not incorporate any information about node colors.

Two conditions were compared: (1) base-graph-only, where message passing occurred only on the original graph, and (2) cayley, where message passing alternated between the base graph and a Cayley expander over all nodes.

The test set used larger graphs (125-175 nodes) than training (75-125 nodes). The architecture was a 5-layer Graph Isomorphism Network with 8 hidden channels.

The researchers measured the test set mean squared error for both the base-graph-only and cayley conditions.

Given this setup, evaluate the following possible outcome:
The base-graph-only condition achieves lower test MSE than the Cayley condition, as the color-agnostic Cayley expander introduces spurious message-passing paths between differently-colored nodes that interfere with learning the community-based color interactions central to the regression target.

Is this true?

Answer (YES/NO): NO